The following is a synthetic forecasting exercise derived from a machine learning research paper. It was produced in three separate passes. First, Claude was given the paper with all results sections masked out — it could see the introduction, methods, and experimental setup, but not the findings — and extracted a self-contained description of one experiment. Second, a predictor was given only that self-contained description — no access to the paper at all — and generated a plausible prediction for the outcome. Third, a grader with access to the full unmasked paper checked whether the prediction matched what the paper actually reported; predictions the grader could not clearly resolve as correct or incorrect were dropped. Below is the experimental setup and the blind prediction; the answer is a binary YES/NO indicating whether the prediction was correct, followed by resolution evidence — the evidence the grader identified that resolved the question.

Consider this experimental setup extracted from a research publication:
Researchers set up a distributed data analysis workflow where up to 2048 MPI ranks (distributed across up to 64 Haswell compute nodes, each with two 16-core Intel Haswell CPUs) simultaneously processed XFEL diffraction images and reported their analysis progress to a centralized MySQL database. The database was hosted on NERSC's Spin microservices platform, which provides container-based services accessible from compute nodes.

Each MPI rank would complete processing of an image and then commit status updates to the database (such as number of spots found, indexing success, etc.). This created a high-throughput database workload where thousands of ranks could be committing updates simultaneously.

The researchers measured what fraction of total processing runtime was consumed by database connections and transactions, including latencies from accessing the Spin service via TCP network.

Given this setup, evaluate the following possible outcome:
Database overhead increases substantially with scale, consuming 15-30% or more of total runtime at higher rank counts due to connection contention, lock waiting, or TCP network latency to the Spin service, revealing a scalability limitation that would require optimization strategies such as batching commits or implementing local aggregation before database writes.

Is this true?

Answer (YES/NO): NO